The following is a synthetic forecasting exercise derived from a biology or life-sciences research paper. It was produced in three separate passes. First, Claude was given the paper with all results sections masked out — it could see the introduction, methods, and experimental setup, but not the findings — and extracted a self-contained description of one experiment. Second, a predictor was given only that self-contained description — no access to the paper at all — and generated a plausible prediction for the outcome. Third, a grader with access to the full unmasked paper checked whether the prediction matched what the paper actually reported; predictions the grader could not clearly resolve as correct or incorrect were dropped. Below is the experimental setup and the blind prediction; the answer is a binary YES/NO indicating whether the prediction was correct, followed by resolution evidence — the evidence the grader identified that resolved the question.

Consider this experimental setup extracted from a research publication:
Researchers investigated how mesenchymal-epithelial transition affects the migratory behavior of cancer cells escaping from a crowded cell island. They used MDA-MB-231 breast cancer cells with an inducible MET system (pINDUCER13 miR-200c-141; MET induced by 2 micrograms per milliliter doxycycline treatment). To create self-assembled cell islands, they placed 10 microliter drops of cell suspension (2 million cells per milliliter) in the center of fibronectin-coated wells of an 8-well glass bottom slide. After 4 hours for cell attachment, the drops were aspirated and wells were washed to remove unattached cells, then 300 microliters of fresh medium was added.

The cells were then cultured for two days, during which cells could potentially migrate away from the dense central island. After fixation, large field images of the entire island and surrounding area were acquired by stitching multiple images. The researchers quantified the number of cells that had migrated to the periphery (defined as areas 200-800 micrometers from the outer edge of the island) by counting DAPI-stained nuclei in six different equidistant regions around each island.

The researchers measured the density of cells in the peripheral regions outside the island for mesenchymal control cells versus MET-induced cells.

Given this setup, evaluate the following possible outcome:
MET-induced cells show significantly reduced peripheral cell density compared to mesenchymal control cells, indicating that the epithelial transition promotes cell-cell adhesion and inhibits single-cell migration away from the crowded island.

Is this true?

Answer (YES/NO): YES